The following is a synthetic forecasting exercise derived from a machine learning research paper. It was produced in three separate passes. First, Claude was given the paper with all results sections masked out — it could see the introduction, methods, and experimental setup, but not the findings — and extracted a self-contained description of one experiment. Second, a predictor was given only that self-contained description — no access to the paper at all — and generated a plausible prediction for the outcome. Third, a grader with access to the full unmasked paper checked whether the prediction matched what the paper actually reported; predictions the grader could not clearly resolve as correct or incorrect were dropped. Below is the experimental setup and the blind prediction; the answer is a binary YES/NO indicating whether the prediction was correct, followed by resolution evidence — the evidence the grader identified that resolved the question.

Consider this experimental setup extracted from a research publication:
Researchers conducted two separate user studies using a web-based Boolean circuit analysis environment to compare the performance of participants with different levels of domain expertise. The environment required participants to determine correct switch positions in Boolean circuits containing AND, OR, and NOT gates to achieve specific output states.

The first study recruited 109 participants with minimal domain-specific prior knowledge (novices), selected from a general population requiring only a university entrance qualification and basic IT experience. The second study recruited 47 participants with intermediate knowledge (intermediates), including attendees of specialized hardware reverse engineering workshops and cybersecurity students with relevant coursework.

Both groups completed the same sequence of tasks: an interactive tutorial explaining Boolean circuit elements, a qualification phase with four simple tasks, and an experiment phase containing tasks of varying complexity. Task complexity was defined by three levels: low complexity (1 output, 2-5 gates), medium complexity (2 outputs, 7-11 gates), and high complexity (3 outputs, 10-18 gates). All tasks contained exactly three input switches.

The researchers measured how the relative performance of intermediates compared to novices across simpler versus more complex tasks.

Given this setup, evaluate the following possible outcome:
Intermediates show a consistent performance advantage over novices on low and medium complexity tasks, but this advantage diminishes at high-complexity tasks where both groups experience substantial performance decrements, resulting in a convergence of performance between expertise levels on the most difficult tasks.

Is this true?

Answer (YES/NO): NO